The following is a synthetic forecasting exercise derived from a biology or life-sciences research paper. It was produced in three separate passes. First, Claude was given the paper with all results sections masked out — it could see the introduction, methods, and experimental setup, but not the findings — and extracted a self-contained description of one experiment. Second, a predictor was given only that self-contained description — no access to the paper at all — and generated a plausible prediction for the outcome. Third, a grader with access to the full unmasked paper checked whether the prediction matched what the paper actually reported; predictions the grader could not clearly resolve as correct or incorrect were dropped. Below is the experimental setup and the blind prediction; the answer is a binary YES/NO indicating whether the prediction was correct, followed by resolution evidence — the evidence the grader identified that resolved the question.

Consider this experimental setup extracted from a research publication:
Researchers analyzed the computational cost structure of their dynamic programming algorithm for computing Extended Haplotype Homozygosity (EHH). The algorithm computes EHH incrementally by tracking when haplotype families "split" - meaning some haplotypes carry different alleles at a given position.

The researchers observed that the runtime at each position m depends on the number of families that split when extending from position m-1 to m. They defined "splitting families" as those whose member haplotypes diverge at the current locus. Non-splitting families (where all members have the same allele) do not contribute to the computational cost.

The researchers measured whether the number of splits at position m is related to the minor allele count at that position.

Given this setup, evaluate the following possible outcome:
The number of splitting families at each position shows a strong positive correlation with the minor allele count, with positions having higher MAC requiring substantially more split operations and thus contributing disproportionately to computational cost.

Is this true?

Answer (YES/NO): NO